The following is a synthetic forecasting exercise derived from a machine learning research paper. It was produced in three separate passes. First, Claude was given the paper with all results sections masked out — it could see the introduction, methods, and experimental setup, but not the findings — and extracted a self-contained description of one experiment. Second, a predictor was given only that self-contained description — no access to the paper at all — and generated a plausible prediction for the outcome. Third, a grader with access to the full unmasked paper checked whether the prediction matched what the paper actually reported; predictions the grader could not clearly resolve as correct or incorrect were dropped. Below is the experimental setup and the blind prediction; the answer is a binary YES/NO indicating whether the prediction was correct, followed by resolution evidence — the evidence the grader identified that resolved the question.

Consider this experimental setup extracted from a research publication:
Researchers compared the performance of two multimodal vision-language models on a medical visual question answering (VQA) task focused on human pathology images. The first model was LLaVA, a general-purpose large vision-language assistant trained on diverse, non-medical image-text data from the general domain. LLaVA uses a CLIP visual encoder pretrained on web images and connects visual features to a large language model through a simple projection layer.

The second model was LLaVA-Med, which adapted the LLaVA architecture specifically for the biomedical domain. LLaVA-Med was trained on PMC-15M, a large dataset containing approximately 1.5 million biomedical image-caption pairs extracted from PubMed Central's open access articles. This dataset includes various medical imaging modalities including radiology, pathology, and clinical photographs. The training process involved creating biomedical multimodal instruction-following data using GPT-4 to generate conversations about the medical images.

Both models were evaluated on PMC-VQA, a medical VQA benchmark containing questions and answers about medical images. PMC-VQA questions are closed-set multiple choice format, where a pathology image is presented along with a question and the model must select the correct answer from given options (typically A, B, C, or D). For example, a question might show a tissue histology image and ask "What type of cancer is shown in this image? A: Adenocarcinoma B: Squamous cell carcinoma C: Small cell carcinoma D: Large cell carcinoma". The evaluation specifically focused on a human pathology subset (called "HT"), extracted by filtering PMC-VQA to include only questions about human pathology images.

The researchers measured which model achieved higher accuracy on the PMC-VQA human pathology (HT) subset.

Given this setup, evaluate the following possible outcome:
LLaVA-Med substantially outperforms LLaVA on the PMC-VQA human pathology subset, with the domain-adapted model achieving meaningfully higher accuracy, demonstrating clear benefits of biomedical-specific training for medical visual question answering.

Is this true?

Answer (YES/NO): NO